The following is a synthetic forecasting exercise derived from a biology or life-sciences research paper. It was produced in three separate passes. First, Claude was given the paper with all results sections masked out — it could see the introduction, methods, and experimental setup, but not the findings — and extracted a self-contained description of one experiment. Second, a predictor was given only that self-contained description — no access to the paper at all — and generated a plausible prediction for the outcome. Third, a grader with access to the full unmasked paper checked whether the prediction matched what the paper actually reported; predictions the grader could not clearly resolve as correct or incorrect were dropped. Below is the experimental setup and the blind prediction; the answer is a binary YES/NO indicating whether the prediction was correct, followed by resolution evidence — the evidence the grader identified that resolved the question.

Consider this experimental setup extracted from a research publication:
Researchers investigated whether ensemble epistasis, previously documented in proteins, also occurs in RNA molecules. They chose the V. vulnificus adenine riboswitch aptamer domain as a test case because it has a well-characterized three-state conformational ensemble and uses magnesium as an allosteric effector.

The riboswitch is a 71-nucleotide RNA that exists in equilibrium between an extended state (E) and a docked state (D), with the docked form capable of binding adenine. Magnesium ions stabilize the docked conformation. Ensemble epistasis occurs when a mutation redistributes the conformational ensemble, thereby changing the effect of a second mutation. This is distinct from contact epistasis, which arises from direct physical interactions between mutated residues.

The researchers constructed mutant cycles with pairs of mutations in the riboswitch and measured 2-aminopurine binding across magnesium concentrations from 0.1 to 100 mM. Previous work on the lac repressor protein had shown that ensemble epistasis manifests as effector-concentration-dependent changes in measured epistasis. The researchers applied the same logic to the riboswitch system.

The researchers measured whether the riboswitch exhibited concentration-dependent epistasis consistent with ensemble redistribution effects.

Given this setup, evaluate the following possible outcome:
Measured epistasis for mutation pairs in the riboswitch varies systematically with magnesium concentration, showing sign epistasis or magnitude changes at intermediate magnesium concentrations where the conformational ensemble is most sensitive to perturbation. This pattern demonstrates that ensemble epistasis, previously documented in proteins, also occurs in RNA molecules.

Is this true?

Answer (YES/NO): YES